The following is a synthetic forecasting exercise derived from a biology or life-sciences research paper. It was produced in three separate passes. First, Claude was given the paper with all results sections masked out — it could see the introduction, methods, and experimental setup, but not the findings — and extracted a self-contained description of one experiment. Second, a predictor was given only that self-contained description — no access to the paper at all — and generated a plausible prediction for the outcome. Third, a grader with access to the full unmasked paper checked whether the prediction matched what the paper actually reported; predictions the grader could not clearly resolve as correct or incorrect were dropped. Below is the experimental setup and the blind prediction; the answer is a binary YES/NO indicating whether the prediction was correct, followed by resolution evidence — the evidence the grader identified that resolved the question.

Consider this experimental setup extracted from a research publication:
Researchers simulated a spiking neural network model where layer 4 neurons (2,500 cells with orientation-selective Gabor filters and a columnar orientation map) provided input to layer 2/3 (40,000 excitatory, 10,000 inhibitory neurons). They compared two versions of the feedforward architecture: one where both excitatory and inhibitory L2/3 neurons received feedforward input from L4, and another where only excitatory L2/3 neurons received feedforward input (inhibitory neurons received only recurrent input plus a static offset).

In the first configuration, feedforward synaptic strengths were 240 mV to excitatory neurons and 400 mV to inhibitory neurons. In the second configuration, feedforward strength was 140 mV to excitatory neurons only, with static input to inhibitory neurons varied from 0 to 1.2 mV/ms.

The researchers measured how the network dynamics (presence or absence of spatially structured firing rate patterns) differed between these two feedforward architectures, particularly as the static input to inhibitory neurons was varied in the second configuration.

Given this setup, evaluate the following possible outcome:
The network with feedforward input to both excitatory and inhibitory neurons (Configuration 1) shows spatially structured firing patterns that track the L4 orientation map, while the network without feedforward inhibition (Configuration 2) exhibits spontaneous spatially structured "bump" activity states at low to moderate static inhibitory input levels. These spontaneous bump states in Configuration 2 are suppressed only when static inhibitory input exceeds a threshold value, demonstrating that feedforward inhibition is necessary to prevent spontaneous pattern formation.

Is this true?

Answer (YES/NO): NO